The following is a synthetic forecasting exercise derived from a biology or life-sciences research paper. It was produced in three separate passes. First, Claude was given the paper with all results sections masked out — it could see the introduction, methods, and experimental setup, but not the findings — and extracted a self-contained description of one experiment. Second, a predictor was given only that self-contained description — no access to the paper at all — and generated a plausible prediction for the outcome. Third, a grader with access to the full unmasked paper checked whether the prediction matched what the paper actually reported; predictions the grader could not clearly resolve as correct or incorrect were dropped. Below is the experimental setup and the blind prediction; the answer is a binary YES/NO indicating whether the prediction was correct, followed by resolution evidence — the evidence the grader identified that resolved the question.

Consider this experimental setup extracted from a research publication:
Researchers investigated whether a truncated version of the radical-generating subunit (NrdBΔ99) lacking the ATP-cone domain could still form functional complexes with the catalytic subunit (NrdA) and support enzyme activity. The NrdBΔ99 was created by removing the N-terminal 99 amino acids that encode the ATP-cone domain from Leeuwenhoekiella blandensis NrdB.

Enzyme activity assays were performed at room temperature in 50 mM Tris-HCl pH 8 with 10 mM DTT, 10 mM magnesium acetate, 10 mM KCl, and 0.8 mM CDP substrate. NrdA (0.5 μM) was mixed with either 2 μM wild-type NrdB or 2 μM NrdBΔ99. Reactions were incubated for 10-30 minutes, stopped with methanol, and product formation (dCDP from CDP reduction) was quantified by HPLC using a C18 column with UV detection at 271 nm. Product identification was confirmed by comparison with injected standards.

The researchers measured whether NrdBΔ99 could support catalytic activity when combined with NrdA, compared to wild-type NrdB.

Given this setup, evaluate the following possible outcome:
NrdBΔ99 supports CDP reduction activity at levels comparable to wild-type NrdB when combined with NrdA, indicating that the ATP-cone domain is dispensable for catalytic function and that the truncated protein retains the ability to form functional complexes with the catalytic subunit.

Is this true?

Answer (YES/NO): NO